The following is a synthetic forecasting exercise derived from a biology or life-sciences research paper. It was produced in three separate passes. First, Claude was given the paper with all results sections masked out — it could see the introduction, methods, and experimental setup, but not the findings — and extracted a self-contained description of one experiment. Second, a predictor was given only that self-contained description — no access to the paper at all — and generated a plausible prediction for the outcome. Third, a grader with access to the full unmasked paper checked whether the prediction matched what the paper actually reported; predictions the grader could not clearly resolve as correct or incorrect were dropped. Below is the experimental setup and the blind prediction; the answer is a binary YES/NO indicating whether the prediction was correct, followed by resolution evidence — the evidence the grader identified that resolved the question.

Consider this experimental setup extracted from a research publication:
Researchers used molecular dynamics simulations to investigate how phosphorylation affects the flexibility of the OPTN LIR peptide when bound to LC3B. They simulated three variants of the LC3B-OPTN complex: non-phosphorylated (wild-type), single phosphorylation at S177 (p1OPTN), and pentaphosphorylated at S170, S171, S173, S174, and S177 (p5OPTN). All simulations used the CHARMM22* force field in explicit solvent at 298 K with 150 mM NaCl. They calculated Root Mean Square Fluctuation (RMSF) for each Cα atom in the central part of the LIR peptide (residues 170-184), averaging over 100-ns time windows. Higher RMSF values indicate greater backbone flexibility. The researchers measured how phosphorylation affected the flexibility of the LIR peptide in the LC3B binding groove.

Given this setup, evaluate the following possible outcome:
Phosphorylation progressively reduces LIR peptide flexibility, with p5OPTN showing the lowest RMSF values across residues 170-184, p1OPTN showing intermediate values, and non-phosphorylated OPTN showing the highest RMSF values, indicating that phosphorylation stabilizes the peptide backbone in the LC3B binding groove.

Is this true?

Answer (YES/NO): NO